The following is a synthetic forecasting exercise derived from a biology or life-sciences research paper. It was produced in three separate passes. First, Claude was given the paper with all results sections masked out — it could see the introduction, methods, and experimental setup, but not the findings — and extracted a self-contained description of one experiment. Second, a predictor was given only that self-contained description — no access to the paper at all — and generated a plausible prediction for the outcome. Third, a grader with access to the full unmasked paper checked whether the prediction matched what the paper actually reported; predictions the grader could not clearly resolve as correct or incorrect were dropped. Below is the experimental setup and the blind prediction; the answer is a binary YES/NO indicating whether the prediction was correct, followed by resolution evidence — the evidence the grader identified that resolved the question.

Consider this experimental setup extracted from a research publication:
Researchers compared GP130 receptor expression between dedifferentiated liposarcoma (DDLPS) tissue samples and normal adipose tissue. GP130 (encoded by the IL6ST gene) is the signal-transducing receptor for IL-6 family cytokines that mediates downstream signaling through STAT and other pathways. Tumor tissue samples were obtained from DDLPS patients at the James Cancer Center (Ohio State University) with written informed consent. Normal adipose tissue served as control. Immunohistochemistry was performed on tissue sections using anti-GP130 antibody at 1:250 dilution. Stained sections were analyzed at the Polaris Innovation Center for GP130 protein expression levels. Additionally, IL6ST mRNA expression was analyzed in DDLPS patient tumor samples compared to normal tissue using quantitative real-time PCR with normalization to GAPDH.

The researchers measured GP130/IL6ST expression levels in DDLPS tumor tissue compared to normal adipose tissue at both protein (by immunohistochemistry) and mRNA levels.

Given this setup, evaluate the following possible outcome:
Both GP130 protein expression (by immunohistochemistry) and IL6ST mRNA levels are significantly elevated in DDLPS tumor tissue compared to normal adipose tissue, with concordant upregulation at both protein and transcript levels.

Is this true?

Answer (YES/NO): YES